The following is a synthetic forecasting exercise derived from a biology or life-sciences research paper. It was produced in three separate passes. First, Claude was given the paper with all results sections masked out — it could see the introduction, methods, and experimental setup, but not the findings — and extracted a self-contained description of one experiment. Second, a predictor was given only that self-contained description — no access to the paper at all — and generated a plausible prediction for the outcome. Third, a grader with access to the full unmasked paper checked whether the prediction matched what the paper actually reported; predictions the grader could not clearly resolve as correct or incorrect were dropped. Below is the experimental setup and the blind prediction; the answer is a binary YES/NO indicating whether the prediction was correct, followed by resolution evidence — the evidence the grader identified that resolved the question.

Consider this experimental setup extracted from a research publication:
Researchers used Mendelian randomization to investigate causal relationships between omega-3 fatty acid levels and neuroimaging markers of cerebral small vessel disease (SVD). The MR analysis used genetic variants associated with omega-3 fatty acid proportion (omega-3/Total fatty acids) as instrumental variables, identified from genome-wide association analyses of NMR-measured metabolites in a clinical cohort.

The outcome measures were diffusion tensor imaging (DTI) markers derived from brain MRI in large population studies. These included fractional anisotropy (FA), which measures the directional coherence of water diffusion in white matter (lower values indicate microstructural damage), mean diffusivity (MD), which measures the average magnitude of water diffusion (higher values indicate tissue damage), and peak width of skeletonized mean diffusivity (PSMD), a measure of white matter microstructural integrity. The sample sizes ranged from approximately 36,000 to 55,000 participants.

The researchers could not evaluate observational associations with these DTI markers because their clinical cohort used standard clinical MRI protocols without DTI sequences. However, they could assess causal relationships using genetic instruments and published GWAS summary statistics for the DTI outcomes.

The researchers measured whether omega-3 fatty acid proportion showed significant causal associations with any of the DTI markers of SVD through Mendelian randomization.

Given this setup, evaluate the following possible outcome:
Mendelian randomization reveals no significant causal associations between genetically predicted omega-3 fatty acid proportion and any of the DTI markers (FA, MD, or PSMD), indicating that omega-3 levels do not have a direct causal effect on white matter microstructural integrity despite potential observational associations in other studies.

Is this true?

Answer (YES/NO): NO